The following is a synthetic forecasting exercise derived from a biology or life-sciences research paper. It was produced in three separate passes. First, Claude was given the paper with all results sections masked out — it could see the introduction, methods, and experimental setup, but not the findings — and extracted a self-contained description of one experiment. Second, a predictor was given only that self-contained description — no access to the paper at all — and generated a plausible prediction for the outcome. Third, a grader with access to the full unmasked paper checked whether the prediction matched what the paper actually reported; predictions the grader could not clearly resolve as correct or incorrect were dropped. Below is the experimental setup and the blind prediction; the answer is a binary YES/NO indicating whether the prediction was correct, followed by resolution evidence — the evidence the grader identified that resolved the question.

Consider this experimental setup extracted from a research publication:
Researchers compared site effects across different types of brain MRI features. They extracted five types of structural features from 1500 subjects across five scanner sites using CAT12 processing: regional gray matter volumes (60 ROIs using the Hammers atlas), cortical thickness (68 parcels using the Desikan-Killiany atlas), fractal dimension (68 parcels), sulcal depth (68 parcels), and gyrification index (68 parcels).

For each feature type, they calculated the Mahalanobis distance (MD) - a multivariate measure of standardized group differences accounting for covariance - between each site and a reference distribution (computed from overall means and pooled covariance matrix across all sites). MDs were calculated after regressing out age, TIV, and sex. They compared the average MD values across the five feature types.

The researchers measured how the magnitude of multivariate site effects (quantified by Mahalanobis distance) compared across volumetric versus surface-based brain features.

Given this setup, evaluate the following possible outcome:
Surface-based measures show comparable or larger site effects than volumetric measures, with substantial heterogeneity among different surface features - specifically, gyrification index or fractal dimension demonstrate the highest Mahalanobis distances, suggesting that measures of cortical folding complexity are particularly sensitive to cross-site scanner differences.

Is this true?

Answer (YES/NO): NO